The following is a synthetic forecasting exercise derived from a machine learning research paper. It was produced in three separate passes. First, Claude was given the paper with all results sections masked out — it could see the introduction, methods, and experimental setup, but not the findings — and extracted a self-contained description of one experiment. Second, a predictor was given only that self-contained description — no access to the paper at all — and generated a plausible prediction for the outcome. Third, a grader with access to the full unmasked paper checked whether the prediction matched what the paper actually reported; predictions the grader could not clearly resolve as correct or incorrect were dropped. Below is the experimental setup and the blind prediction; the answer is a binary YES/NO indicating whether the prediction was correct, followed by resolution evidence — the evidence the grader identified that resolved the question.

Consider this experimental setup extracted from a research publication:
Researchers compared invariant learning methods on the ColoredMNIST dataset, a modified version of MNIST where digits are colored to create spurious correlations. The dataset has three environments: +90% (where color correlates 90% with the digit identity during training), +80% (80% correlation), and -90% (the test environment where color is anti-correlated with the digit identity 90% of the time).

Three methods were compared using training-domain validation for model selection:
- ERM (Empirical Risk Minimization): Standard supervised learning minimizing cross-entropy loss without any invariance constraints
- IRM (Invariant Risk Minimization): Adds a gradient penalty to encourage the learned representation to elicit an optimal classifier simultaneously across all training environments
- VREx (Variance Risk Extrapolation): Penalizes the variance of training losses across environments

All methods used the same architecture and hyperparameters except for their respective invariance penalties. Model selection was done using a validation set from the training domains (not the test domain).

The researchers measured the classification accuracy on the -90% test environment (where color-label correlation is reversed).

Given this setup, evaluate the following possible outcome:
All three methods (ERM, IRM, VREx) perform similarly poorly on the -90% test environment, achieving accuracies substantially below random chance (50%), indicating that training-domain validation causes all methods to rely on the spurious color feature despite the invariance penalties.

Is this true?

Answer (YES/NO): YES